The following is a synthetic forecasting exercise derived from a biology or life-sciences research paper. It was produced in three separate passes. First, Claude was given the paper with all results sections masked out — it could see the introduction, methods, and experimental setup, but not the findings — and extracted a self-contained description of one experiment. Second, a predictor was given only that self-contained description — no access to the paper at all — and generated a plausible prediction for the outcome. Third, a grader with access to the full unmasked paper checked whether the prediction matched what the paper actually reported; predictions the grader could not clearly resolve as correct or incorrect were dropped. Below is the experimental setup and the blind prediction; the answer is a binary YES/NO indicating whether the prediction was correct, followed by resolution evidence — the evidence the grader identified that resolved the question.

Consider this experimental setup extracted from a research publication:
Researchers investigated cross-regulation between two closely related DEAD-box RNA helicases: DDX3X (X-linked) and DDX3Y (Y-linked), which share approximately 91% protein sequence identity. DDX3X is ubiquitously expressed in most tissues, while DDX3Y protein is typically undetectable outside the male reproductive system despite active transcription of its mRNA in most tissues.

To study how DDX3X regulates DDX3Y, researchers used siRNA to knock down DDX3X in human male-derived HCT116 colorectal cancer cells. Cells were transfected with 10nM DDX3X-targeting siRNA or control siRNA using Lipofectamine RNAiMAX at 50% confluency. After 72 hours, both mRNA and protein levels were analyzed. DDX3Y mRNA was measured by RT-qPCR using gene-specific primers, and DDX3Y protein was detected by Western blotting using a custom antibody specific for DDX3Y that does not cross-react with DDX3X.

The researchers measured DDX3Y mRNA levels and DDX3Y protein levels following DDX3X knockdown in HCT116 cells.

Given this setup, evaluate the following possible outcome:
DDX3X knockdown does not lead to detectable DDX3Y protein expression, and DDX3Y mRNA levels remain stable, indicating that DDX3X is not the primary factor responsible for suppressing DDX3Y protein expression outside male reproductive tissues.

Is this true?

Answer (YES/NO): NO